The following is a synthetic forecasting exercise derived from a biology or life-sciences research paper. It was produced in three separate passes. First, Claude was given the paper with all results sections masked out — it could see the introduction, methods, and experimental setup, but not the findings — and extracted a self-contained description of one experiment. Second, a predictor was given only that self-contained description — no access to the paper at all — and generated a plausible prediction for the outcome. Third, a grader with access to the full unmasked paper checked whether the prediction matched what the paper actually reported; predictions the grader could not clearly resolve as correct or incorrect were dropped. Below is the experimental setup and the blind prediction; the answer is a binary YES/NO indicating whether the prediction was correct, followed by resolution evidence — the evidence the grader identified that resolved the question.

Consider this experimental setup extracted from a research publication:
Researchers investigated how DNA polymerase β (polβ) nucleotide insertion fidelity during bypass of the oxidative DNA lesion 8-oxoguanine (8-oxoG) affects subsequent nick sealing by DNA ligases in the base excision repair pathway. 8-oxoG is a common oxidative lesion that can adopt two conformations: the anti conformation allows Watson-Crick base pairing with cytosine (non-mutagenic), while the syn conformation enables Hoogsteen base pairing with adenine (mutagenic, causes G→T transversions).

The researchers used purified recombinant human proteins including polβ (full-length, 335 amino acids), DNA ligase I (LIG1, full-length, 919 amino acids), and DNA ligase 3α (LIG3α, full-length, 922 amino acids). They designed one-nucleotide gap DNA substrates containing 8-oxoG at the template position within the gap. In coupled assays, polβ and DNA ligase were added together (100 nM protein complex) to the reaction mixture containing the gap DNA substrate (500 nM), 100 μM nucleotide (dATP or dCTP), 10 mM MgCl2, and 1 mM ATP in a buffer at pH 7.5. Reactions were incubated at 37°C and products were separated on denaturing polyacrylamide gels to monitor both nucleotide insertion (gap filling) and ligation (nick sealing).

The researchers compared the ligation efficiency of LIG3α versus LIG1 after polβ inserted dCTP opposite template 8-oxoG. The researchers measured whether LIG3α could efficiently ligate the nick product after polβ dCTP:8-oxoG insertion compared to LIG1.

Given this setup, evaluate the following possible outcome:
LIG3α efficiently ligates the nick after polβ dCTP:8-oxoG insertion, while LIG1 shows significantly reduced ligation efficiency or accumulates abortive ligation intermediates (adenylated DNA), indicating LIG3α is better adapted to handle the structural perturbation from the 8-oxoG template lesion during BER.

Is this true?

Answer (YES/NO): NO